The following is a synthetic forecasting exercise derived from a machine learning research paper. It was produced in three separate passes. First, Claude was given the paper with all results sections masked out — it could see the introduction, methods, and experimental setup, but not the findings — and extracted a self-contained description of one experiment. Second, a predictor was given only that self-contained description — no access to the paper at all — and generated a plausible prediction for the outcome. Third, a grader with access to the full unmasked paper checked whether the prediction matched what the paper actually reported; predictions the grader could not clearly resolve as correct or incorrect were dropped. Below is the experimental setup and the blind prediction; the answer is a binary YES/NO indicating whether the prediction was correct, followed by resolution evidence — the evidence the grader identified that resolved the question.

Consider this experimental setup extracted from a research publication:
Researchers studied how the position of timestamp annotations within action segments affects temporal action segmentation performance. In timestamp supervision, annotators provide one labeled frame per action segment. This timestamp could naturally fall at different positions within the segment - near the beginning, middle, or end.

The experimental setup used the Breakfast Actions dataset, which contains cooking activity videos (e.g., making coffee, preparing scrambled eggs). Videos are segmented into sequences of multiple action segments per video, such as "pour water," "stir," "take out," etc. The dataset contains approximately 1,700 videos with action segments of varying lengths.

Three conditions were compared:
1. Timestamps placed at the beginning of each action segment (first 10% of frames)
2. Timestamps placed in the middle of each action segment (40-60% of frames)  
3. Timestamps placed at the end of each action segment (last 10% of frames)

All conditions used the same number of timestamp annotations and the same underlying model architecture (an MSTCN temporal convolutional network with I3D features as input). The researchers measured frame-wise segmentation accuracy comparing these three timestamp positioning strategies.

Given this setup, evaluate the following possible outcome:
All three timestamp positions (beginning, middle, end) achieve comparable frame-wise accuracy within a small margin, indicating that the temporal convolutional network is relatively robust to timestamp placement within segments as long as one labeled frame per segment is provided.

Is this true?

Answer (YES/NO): NO